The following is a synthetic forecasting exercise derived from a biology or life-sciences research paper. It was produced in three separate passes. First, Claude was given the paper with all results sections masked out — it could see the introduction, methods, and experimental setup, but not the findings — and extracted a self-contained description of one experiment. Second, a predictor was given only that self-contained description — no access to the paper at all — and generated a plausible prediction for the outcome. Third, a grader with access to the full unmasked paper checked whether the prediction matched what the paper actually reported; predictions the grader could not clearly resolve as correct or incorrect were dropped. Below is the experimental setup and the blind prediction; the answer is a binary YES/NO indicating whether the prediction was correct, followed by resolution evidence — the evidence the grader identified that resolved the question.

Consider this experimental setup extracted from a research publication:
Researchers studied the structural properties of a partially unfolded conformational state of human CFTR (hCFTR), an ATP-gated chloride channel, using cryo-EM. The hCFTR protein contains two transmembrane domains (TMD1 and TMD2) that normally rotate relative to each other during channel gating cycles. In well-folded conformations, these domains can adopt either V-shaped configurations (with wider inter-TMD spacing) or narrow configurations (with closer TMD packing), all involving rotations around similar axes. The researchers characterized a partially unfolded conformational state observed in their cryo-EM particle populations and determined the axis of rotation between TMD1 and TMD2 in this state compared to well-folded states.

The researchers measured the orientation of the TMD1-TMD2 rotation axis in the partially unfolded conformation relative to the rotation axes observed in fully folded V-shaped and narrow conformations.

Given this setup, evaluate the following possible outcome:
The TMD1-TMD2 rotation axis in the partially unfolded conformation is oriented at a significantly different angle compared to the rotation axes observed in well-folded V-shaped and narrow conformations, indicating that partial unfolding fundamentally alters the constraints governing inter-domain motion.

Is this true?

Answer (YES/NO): YES